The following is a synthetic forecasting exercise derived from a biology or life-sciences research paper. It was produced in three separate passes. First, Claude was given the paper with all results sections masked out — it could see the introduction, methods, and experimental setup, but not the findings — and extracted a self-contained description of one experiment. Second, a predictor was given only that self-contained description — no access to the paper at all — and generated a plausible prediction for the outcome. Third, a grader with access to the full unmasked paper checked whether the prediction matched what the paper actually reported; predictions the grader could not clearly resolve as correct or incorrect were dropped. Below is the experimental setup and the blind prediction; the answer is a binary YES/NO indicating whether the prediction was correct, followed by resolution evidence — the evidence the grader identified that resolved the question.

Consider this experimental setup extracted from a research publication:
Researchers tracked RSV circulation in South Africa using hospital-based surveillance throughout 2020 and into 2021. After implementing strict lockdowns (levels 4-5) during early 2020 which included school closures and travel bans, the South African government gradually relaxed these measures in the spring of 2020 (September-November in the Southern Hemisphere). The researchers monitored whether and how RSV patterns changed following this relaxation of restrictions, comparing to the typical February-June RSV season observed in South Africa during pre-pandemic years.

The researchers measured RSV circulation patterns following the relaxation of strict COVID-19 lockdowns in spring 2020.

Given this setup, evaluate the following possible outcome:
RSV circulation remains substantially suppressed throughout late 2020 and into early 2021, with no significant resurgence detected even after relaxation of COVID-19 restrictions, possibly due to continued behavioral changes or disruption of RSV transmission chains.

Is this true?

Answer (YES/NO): NO